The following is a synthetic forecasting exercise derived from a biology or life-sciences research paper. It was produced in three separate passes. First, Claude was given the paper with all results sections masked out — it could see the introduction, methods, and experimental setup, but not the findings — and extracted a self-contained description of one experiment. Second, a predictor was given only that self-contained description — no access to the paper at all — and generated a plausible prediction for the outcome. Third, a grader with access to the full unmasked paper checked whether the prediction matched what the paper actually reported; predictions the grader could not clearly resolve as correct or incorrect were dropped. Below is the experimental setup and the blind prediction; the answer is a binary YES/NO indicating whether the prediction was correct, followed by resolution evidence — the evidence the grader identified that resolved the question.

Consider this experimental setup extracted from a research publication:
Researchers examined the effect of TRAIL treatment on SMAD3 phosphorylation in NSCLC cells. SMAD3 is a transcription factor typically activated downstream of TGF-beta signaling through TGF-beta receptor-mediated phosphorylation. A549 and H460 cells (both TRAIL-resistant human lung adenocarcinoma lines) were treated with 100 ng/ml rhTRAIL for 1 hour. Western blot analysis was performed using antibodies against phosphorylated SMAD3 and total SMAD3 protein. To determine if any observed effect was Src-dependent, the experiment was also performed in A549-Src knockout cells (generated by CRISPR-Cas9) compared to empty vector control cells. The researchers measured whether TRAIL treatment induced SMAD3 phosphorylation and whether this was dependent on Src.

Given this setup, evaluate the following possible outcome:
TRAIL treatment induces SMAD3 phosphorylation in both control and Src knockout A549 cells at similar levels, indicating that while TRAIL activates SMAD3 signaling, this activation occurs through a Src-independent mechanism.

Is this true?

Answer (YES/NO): NO